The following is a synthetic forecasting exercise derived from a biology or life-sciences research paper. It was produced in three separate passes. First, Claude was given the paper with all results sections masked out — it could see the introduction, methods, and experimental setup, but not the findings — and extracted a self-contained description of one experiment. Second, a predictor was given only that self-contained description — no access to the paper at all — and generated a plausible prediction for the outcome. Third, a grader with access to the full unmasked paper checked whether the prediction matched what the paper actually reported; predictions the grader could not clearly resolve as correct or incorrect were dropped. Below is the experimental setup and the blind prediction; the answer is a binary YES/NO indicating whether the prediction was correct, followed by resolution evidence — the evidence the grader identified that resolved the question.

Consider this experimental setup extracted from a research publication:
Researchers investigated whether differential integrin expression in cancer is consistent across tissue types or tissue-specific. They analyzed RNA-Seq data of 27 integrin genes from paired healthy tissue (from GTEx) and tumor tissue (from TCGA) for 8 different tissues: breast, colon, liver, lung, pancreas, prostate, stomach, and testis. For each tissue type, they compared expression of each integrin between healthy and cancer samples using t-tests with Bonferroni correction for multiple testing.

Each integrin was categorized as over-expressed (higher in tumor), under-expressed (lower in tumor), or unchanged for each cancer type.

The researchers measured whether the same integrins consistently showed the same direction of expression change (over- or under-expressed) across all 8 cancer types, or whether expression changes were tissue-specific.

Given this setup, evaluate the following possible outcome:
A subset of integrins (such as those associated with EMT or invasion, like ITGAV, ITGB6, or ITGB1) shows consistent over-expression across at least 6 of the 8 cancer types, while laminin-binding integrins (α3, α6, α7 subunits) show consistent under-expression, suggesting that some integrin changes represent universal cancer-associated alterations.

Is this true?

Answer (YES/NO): NO